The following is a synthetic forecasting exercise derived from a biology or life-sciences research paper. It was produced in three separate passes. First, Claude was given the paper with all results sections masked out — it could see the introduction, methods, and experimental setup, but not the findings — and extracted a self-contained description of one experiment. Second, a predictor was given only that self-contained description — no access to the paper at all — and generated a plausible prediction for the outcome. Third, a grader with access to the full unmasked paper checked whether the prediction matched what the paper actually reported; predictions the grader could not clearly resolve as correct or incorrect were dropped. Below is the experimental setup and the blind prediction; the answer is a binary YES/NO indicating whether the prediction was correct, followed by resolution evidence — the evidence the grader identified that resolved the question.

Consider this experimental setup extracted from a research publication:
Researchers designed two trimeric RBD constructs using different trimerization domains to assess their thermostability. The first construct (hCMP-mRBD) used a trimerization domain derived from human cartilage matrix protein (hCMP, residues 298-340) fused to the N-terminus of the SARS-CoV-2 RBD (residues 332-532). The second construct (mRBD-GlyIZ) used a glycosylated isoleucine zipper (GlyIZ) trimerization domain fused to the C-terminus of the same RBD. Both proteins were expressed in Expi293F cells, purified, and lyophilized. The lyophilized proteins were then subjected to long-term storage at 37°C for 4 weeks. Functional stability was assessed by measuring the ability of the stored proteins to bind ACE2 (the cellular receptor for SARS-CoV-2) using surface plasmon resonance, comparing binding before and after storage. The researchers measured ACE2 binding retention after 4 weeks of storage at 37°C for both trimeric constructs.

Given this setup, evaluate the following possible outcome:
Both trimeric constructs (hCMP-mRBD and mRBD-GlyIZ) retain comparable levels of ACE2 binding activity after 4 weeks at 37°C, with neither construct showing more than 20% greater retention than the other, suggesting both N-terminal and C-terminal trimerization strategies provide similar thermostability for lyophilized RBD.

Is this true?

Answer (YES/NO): NO